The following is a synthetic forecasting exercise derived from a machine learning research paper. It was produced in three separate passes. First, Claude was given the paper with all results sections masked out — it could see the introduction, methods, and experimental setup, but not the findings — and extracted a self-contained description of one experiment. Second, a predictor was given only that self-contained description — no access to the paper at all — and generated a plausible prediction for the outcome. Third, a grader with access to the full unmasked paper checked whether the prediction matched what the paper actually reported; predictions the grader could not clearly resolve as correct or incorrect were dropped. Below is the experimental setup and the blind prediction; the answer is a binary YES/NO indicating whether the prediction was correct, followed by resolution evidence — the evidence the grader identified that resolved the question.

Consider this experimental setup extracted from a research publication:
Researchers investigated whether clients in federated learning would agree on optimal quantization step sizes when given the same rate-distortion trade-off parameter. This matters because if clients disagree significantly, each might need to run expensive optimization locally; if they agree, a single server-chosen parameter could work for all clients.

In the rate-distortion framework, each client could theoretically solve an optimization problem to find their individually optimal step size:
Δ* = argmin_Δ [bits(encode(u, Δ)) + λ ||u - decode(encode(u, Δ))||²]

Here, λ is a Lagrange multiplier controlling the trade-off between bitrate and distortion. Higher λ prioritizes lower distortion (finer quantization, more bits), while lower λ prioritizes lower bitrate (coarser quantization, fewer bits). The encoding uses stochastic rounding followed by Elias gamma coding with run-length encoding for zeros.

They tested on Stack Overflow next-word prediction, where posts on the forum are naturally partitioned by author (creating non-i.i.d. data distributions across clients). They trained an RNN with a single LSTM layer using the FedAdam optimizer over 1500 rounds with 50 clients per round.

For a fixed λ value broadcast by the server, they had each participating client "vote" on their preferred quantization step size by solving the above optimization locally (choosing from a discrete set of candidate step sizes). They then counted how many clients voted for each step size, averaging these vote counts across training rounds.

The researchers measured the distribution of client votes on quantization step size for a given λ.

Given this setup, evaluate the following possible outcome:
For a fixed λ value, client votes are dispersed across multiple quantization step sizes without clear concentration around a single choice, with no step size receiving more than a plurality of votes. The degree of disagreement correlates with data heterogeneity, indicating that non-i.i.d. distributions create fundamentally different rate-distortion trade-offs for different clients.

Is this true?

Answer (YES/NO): NO